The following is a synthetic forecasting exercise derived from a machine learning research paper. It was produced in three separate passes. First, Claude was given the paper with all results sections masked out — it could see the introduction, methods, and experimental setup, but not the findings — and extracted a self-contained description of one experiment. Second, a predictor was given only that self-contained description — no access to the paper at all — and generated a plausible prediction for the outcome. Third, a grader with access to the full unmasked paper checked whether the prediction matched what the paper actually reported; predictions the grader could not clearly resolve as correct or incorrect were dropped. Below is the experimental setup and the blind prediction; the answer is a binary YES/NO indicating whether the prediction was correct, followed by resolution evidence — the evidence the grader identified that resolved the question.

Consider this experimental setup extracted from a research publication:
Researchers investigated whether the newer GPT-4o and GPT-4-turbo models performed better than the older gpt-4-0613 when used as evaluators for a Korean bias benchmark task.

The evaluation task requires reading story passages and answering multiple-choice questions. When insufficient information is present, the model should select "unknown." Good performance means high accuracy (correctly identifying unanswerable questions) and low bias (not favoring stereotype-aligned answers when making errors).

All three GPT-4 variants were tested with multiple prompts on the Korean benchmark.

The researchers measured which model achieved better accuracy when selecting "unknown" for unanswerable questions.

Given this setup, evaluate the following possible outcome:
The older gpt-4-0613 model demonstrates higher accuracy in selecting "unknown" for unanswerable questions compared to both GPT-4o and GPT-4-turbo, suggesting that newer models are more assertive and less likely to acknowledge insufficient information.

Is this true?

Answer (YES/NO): YES